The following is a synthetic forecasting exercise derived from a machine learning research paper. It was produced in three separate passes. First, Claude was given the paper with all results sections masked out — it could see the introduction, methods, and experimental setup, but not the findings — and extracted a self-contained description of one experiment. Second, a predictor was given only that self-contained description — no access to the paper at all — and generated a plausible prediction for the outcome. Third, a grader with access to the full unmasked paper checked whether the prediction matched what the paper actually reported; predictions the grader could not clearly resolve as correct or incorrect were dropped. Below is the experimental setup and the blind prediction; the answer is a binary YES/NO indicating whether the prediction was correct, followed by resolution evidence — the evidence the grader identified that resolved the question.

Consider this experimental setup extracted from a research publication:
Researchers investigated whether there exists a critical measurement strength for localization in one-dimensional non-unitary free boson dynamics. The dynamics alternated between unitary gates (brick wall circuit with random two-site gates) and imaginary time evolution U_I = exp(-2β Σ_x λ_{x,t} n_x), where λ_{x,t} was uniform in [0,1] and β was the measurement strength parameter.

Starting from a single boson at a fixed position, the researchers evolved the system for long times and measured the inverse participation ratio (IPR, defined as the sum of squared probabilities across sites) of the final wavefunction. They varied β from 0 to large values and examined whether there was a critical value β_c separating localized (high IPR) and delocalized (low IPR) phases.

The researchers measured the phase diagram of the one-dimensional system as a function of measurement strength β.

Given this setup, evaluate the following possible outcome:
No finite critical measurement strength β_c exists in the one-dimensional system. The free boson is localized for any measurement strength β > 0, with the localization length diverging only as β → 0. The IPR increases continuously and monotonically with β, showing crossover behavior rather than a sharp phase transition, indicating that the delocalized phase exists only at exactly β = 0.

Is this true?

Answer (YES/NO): YES